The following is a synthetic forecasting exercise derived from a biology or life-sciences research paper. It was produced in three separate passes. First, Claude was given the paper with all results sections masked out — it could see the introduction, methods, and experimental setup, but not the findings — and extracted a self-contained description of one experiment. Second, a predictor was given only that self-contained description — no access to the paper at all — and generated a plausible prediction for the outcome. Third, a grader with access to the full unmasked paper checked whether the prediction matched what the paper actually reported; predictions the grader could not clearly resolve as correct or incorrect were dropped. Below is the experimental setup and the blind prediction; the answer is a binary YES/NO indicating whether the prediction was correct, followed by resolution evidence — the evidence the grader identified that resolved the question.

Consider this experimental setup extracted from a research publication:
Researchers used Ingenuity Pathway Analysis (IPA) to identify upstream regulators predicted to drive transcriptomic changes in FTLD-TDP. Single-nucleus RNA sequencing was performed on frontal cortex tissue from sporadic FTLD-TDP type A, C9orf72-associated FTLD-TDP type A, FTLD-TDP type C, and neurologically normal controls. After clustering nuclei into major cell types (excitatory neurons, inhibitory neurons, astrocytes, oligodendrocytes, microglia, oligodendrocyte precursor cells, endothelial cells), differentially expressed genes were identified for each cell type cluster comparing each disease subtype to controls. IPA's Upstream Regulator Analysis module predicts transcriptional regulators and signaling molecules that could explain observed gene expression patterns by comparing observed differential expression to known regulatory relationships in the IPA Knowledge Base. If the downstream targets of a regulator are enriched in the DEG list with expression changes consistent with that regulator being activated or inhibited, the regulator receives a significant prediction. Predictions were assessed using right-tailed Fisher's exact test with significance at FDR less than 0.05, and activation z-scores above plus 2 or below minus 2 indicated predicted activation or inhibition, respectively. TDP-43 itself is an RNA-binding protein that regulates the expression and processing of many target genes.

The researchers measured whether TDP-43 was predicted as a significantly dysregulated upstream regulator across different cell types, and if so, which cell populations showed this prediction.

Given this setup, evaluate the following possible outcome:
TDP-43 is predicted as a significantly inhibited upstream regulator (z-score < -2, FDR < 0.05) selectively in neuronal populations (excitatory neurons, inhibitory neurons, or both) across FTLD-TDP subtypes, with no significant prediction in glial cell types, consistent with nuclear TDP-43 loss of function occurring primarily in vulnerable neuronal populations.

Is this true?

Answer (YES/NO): NO